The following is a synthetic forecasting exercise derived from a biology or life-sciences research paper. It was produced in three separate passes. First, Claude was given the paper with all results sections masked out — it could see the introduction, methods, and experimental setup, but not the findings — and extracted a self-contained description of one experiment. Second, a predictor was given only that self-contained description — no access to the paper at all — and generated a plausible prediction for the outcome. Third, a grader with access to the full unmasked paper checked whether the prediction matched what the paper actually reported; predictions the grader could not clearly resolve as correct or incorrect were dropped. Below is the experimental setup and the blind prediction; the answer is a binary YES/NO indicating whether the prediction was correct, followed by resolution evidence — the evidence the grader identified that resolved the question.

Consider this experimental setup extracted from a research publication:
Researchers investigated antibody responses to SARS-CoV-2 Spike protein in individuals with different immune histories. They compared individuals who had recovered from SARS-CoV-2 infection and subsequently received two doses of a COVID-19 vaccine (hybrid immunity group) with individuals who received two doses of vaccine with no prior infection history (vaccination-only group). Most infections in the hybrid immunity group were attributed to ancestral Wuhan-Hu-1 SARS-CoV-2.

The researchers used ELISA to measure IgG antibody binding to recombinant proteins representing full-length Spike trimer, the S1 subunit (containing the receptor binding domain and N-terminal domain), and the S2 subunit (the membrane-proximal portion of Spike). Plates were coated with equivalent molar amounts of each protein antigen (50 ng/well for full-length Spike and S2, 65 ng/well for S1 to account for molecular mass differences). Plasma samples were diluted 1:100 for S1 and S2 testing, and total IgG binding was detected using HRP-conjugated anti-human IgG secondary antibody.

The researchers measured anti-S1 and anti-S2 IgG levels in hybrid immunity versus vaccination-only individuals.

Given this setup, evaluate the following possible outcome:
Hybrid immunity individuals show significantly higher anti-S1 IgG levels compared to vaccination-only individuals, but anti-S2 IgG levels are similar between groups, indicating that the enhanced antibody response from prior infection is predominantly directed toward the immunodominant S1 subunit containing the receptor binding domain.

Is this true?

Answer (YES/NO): NO